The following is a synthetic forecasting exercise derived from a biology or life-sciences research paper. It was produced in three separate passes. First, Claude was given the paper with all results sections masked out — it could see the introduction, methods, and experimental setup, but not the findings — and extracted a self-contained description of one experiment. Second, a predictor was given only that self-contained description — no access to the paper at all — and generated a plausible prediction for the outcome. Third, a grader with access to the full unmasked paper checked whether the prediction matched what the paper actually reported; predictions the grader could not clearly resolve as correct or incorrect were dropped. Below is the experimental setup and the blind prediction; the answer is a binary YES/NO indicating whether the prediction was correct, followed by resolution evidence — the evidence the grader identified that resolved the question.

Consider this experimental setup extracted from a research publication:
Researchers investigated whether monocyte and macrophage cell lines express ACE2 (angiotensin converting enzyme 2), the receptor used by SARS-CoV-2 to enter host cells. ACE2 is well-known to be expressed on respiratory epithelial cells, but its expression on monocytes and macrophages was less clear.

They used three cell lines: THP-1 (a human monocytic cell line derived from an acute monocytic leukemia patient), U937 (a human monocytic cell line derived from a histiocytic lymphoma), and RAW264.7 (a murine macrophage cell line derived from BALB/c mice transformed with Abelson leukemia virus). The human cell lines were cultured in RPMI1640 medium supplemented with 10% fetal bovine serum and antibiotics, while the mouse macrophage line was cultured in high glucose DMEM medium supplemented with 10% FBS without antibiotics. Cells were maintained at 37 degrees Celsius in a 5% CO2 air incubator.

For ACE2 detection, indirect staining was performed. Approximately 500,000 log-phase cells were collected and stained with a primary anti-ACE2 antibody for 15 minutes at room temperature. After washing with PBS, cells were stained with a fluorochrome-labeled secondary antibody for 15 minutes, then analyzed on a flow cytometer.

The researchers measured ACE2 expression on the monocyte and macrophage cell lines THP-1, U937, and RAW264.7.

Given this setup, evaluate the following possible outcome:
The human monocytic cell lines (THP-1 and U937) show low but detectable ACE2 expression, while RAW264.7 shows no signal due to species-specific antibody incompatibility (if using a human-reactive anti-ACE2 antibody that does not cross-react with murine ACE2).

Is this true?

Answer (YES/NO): NO